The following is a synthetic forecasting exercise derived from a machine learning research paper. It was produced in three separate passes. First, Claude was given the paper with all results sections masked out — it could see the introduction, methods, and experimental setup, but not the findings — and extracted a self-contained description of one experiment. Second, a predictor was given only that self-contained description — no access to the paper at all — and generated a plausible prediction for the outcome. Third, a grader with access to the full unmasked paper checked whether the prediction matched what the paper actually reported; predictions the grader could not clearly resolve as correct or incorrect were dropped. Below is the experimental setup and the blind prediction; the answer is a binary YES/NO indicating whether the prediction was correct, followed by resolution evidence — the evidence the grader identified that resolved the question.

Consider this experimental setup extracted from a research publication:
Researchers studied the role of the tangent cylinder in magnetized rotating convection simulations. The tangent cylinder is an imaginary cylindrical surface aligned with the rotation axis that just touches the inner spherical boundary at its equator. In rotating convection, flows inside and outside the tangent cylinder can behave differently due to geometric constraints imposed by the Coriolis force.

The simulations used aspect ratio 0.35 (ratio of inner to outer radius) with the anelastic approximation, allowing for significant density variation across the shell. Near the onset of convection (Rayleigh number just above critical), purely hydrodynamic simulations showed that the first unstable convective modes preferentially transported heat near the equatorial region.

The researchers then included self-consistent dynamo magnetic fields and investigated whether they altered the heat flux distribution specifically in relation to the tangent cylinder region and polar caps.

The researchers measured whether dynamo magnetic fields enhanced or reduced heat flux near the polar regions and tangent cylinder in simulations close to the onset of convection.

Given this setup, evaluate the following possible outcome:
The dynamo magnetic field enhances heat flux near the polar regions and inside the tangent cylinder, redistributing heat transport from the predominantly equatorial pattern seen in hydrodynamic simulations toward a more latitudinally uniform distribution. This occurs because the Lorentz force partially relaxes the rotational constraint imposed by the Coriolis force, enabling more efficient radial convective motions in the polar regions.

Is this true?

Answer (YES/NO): YES